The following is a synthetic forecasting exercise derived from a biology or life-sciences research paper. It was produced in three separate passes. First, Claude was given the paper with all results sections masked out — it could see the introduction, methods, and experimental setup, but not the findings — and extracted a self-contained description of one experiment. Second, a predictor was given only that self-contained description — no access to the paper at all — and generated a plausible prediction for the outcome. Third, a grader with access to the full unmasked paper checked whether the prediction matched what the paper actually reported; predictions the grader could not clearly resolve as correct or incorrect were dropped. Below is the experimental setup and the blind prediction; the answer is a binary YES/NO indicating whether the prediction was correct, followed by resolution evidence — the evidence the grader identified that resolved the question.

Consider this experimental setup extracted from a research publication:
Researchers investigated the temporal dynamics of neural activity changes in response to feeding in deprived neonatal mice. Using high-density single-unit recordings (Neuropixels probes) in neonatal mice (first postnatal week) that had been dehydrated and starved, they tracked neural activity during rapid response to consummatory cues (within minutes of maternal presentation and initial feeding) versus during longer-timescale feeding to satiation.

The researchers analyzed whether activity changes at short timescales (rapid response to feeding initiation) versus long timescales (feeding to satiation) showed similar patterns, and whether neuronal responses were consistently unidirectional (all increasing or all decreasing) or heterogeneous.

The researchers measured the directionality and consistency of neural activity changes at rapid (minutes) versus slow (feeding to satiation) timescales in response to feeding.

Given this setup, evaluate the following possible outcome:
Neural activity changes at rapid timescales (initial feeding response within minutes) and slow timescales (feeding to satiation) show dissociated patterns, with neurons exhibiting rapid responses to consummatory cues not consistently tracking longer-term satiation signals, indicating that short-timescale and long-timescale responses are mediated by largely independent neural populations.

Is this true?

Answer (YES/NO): NO